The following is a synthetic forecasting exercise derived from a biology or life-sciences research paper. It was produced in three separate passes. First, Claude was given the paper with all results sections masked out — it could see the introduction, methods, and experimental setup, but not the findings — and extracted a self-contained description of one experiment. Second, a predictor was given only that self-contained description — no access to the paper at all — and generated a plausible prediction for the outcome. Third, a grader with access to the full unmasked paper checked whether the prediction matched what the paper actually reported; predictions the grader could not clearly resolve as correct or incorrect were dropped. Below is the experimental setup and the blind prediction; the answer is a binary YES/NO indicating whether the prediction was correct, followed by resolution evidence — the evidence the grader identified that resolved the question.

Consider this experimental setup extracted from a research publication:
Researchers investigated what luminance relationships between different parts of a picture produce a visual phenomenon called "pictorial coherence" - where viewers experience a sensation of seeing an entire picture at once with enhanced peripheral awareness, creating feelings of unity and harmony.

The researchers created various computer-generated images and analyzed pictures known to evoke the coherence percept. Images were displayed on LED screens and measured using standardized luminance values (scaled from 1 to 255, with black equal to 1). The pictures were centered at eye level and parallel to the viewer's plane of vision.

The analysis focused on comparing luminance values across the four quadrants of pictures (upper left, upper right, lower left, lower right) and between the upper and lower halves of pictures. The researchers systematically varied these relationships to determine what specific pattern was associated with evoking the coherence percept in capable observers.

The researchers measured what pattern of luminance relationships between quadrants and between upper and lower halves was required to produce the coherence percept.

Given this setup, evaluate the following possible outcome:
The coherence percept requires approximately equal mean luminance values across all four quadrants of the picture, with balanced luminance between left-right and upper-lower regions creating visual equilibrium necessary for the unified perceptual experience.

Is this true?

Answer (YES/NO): NO